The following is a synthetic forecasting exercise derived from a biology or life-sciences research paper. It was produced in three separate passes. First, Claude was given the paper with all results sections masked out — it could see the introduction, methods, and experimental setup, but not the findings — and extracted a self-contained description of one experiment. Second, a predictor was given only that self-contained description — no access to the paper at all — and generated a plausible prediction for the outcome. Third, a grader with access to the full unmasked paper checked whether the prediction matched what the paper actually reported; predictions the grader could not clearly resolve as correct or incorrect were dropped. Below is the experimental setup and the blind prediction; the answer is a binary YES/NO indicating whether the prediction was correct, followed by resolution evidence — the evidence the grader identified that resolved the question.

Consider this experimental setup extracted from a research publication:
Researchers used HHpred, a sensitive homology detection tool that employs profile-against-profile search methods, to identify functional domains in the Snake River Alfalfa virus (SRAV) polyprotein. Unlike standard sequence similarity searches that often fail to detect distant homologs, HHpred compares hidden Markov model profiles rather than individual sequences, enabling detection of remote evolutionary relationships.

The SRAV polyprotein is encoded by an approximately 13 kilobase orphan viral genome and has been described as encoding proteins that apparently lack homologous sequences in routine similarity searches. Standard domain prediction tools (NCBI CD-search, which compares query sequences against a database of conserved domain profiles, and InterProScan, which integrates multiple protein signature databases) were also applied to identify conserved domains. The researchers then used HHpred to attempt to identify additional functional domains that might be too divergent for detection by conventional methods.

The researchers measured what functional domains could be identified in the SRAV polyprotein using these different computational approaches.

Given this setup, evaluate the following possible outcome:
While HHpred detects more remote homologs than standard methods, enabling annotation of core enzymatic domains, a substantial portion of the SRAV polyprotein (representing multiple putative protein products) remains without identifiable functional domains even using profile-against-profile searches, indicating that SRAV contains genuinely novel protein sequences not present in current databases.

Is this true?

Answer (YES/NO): YES